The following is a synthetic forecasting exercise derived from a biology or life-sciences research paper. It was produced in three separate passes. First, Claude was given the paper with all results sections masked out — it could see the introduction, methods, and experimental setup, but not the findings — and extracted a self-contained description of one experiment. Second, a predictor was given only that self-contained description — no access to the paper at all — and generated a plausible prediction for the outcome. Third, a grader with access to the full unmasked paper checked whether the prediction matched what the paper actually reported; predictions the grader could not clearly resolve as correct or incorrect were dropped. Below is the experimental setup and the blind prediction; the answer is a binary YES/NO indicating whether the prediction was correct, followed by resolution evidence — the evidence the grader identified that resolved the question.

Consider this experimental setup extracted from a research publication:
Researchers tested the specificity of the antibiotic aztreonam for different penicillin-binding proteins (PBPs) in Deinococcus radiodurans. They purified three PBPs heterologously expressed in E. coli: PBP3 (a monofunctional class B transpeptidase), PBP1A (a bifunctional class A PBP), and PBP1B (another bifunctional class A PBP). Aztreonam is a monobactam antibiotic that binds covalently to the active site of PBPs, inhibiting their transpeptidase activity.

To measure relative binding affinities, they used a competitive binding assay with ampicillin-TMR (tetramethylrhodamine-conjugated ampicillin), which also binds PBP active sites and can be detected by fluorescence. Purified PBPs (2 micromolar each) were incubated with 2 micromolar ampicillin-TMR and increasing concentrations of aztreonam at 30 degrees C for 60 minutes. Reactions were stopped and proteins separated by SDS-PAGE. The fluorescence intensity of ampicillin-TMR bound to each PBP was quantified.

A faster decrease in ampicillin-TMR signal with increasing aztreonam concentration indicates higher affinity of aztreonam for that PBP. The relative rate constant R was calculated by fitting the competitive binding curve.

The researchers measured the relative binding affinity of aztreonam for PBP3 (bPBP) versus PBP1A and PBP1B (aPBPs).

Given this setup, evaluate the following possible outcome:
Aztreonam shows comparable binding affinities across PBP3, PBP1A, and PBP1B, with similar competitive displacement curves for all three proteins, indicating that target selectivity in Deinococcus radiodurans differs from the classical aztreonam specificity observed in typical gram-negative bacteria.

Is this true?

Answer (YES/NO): NO